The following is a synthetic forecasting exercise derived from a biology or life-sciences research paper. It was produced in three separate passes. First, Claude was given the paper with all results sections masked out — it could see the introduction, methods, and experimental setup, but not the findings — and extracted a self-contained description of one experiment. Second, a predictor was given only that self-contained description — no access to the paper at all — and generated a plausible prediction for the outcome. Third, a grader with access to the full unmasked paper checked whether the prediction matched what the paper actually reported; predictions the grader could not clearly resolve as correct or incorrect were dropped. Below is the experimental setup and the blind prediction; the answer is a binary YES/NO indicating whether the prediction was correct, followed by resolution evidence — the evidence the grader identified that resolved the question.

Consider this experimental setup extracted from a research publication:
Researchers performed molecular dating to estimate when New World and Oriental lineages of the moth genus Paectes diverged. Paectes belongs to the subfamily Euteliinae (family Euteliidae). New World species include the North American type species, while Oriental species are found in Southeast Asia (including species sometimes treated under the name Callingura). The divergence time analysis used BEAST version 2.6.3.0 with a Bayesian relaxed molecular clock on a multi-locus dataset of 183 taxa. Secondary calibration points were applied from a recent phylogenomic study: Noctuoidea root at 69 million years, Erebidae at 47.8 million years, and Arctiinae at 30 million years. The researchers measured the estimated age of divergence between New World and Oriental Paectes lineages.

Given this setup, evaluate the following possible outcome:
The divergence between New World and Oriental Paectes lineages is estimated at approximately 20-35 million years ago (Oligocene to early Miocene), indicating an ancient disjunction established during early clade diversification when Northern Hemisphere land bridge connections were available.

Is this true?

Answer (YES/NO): NO